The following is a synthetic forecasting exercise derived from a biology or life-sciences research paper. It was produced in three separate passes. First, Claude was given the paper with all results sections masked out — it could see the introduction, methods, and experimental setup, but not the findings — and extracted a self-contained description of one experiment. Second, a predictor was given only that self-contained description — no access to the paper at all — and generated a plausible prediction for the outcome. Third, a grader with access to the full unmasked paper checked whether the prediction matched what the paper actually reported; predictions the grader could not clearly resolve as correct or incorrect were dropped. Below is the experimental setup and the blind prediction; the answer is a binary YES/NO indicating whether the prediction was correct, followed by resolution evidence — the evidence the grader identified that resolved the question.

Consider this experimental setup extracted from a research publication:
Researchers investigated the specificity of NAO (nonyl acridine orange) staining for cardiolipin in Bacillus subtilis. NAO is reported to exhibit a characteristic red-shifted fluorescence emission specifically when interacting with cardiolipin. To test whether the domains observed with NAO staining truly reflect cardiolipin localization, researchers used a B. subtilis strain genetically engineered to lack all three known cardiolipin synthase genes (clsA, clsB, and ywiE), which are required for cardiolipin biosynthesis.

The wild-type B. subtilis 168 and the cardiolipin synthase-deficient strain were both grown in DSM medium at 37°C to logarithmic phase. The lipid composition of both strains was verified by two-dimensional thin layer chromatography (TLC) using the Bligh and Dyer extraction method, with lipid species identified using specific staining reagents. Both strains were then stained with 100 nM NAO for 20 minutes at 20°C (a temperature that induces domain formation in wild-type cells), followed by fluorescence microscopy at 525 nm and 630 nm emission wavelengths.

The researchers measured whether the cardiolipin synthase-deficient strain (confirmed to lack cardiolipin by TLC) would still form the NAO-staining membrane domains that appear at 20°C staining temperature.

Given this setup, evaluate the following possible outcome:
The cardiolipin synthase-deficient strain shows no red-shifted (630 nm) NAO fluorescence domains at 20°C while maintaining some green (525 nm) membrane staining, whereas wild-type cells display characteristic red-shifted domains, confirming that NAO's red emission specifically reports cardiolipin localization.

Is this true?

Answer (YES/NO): NO